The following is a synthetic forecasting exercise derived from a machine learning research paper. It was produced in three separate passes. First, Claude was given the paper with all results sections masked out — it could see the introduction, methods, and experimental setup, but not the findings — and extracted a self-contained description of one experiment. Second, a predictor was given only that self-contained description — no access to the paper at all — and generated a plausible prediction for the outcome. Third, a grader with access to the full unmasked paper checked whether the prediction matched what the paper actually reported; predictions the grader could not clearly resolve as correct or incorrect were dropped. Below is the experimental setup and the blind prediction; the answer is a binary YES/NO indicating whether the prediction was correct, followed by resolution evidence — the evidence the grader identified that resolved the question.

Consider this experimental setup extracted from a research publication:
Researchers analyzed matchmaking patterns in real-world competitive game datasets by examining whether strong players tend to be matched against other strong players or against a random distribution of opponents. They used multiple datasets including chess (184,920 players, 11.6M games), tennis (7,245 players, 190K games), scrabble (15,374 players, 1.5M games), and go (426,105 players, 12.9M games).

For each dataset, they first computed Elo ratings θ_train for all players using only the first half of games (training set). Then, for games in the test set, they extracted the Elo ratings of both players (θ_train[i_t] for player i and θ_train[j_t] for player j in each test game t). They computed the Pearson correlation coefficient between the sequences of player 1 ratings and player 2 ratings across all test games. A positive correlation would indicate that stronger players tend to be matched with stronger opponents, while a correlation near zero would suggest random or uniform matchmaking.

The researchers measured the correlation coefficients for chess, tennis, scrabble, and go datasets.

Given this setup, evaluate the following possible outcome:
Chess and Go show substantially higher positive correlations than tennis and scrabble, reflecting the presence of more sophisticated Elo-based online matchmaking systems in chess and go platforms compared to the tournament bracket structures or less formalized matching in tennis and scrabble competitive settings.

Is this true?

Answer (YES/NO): NO